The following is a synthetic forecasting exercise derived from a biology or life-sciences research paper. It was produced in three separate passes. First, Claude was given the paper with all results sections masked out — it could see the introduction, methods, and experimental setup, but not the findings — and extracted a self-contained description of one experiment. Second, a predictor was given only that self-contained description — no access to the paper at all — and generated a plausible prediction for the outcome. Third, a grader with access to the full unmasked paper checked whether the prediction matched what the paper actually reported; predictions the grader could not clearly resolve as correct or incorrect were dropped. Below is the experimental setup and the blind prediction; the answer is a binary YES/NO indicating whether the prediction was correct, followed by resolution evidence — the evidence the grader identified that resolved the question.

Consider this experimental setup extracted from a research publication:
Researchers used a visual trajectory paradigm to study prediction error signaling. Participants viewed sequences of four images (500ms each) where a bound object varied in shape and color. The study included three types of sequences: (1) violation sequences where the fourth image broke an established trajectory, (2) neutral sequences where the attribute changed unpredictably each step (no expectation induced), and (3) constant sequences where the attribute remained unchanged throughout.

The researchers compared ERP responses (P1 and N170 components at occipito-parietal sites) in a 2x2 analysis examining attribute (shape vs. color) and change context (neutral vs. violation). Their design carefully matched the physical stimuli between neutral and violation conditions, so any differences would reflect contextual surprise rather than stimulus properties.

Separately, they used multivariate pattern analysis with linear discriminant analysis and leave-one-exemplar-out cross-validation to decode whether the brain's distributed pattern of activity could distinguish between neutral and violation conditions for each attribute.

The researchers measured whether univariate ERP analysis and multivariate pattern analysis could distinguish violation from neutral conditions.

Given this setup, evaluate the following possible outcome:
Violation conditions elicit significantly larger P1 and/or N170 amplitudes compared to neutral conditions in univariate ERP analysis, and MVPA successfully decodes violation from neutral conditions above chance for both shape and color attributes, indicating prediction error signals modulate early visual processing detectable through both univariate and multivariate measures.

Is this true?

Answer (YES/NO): NO